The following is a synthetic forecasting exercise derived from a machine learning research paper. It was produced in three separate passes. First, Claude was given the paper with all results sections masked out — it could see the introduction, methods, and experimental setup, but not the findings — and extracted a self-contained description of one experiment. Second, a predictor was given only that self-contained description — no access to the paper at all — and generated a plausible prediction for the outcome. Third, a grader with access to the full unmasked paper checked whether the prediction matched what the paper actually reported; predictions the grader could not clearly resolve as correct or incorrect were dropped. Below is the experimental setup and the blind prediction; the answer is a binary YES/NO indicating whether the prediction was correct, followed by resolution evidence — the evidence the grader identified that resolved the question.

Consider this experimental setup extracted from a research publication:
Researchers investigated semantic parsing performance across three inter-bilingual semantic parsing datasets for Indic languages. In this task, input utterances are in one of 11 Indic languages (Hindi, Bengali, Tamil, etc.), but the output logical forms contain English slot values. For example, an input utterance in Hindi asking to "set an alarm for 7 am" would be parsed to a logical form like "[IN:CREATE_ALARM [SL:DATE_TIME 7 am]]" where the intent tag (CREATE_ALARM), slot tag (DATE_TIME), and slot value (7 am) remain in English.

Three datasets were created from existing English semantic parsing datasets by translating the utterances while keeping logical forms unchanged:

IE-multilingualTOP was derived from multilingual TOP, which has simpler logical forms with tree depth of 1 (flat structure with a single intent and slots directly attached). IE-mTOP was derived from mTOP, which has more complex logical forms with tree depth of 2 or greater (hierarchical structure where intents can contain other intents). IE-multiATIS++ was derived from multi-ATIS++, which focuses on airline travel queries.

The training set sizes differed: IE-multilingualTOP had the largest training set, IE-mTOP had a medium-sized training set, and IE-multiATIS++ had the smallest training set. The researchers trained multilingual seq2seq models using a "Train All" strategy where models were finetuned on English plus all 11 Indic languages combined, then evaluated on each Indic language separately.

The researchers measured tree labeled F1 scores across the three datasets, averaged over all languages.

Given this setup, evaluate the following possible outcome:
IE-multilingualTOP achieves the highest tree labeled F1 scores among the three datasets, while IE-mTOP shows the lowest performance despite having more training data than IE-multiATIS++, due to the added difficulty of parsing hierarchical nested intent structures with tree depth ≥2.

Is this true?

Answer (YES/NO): NO